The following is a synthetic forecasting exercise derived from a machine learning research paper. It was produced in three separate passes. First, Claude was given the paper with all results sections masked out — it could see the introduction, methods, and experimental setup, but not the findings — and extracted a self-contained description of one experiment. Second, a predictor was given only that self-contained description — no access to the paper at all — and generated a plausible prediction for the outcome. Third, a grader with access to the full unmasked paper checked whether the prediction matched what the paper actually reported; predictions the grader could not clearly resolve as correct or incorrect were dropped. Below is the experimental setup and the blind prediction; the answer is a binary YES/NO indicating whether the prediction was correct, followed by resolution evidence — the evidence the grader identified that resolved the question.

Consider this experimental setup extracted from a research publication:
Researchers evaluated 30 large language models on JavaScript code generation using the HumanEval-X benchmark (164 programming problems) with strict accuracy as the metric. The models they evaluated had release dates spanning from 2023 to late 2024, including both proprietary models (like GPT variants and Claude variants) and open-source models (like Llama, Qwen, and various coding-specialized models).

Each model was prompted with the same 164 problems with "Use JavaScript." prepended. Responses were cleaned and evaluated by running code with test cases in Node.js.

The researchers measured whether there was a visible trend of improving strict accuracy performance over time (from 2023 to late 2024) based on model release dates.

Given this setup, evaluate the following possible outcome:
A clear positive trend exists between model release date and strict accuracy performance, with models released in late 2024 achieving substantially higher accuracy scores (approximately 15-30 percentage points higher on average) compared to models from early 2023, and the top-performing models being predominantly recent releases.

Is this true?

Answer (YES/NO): NO